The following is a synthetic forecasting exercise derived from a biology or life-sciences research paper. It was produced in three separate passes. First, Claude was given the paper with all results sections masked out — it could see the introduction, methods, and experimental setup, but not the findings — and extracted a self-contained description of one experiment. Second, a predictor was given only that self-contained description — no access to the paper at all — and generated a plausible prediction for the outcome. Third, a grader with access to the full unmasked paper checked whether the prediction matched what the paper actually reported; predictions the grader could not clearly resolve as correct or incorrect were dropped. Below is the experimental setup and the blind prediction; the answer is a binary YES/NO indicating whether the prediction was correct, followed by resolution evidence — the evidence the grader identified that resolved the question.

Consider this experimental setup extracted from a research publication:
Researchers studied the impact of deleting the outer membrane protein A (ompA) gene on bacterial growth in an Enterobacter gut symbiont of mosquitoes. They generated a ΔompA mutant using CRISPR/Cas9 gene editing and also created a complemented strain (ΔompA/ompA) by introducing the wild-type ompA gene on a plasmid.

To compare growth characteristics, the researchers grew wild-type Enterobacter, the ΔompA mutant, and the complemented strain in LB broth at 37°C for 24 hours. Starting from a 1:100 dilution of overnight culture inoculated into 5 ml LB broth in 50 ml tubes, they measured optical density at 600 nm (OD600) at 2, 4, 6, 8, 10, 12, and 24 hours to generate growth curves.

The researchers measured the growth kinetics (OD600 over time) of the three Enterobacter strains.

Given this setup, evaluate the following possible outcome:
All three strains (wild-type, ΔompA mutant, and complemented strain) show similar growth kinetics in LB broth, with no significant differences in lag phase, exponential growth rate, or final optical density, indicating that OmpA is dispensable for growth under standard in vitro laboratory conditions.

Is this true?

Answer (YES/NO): YES